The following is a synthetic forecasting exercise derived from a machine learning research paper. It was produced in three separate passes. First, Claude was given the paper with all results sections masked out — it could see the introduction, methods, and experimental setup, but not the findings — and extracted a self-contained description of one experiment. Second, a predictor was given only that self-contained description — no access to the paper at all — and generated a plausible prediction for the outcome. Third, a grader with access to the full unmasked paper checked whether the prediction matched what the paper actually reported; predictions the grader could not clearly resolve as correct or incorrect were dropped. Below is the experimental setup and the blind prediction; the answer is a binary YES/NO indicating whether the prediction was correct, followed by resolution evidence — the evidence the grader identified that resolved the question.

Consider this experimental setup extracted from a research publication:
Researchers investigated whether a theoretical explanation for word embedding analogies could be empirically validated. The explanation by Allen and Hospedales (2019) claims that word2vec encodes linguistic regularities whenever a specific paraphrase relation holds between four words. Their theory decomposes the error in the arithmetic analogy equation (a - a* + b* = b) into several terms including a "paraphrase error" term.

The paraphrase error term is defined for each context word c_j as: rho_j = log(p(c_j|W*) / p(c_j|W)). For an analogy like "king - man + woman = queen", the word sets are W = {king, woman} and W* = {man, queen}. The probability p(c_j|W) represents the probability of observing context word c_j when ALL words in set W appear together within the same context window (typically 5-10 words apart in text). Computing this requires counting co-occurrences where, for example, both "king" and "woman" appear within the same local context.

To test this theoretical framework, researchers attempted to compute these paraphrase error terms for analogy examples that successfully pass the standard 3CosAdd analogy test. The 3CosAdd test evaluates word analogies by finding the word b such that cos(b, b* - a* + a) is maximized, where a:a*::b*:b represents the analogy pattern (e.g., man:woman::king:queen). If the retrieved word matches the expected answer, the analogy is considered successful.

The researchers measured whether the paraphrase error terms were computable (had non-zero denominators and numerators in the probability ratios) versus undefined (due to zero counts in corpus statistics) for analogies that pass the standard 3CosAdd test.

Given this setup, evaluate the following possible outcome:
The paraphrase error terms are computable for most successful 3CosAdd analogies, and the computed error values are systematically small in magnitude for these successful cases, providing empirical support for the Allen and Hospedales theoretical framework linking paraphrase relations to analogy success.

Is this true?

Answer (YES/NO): NO